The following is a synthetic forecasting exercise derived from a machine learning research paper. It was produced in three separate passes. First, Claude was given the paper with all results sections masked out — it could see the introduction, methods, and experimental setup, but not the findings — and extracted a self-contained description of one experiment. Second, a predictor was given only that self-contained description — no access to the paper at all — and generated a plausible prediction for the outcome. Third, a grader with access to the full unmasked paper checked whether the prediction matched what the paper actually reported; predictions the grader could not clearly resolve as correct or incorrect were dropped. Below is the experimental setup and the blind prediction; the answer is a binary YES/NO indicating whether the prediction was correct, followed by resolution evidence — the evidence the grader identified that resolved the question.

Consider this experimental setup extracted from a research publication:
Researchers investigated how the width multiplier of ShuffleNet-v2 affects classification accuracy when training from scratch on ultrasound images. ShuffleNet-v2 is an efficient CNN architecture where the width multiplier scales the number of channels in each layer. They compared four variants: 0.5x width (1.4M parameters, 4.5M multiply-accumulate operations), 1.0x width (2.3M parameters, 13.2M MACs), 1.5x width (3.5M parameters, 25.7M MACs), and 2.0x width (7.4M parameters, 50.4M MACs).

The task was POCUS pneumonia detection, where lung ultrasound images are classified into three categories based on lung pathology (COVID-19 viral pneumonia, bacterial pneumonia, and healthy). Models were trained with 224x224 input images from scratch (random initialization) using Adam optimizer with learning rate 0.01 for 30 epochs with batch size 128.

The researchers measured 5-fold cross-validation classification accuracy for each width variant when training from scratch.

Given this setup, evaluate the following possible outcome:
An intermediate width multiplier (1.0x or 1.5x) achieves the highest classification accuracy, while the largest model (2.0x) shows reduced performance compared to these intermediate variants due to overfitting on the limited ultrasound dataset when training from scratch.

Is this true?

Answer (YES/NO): NO